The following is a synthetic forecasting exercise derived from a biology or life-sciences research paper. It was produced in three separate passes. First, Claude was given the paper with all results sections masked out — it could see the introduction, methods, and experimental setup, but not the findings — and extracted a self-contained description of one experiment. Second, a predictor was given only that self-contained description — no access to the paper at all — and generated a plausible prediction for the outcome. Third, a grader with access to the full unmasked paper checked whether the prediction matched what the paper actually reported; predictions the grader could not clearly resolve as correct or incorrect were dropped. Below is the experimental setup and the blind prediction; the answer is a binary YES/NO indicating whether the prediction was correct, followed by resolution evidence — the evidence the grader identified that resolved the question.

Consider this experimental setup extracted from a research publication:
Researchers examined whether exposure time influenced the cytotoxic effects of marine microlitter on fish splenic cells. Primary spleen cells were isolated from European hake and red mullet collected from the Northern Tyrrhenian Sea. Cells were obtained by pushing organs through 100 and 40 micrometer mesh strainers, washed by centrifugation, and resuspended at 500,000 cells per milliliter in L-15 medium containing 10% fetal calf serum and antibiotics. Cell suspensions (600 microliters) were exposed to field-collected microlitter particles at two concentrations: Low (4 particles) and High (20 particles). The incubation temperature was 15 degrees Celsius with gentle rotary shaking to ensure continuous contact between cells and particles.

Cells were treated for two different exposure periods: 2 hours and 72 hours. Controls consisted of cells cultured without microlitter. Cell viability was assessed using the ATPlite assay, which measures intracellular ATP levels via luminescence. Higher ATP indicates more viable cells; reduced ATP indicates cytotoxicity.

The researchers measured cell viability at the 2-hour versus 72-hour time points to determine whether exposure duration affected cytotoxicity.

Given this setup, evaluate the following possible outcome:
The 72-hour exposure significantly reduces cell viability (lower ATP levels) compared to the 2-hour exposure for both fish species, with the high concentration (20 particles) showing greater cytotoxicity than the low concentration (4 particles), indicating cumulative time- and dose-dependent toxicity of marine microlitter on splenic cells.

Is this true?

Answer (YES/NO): NO